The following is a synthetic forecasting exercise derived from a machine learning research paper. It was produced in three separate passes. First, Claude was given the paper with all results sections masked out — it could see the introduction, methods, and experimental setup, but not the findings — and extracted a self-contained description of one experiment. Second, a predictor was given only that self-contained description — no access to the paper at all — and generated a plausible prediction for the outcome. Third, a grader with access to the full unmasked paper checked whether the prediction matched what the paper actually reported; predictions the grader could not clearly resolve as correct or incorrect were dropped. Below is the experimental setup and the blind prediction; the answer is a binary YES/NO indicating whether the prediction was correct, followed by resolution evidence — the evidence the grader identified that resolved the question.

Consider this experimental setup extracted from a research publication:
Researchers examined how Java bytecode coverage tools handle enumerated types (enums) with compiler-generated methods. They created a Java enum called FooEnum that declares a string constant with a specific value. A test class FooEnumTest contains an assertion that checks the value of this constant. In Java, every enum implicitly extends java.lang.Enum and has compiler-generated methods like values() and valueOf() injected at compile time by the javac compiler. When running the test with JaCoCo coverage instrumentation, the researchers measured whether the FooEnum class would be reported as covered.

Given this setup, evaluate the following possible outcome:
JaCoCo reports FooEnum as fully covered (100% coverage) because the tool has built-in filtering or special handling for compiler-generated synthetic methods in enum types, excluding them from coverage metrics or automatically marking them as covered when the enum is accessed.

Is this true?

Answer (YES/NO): NO